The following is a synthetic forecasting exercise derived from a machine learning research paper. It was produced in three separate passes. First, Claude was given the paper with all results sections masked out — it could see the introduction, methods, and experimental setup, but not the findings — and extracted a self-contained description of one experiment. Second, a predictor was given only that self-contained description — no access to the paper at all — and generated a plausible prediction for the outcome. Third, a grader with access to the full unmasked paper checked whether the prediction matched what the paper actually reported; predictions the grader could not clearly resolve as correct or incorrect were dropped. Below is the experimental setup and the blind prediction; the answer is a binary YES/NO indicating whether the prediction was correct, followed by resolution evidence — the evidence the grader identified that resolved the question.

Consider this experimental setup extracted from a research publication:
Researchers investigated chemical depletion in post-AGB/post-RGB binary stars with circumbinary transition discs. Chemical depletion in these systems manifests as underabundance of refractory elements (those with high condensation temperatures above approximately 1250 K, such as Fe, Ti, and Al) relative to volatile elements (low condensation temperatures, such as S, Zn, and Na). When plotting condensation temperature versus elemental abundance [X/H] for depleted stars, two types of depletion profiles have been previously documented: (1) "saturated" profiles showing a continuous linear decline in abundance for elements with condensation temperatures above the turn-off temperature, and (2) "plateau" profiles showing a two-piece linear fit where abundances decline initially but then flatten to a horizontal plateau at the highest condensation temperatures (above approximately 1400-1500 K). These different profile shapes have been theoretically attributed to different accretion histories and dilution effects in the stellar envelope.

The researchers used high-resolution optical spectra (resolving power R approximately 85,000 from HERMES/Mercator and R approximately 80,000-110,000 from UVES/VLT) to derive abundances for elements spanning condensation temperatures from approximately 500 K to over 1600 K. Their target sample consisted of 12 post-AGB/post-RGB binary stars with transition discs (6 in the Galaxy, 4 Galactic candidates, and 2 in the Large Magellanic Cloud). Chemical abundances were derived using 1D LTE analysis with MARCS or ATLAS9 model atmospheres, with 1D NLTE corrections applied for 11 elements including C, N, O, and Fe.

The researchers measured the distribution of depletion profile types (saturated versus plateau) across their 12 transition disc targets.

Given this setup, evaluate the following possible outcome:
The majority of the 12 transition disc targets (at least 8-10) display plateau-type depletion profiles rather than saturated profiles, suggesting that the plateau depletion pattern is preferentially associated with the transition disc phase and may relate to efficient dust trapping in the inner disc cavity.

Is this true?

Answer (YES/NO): NO